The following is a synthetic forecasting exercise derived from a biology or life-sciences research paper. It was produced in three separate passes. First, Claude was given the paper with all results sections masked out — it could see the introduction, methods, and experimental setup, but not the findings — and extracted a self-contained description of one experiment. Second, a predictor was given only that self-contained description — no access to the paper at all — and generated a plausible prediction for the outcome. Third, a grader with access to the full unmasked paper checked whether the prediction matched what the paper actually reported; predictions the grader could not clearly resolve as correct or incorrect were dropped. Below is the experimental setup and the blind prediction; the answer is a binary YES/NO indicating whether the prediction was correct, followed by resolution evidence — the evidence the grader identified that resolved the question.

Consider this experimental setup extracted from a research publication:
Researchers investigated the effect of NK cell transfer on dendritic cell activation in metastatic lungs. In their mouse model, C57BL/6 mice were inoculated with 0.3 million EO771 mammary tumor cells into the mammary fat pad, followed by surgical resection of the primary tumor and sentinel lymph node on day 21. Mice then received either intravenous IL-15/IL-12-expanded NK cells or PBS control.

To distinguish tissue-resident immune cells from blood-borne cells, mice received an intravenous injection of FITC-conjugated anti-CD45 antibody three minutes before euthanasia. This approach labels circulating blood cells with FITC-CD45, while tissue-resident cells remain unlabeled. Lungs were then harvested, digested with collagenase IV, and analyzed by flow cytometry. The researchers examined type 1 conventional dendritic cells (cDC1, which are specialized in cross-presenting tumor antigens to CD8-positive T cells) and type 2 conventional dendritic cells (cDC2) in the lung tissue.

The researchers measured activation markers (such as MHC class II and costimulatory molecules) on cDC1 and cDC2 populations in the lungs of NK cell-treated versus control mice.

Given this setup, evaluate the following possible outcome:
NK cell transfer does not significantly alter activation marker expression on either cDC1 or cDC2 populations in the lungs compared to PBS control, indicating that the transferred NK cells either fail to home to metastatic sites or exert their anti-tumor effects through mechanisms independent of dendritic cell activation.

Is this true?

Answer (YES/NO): NO